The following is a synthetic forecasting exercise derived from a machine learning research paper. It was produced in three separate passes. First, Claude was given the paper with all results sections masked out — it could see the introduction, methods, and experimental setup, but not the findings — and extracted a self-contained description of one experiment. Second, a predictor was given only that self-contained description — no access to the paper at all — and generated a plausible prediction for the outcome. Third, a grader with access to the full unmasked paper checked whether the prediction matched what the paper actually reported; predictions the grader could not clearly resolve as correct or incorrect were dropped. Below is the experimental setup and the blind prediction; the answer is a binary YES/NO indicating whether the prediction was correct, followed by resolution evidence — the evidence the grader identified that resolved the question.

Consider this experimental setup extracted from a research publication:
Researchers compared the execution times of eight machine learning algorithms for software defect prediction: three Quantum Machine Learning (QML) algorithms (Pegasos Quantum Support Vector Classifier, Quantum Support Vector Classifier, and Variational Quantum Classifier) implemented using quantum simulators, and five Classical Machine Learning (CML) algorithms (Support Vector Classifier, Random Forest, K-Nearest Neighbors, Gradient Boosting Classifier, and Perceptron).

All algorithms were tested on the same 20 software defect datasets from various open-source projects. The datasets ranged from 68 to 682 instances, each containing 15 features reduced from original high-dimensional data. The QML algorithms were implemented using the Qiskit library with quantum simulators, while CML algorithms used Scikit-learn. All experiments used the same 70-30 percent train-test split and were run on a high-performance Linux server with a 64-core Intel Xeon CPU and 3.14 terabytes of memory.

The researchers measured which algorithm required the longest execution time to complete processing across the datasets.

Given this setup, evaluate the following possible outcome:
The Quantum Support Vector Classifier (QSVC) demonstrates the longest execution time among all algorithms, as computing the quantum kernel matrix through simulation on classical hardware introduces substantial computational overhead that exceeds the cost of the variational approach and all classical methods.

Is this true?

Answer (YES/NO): YES